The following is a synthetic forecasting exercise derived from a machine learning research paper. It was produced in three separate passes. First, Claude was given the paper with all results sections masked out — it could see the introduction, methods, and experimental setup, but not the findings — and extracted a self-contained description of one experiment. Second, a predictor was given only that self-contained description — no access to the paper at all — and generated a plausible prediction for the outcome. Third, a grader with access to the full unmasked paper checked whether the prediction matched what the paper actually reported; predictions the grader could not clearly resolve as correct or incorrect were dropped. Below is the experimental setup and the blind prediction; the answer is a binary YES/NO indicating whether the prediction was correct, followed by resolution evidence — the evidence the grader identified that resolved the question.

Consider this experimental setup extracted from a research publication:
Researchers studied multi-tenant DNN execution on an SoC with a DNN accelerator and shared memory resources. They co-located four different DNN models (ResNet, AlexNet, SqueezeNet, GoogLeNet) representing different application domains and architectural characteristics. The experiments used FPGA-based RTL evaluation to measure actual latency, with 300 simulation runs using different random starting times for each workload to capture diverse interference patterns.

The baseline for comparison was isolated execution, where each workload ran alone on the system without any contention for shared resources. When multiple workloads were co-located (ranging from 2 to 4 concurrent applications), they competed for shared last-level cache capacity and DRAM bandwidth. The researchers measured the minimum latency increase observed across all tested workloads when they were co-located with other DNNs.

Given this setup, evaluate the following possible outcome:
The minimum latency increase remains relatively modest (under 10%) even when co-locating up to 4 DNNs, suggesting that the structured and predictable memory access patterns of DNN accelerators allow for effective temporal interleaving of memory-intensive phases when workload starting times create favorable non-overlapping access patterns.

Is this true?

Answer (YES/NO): NO